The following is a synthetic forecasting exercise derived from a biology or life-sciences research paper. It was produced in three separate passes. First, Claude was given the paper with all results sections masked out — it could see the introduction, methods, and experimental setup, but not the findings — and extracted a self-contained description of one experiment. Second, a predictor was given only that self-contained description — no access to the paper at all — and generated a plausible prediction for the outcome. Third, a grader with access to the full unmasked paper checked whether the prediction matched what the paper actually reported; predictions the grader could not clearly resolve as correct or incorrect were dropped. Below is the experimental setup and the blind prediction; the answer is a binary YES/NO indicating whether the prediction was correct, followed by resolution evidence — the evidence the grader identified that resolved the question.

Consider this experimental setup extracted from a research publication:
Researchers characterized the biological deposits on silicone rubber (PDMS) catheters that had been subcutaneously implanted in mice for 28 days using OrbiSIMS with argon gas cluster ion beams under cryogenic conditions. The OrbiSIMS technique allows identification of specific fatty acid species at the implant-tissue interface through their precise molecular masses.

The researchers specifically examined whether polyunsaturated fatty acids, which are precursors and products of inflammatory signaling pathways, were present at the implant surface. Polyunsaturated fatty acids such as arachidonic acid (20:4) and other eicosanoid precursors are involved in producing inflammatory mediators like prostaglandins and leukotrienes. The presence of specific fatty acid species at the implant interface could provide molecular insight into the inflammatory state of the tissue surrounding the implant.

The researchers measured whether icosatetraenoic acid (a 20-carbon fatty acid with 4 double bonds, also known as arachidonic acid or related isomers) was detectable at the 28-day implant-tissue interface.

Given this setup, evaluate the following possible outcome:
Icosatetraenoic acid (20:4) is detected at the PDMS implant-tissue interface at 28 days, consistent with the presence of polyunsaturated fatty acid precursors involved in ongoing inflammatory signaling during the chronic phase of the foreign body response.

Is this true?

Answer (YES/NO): YES